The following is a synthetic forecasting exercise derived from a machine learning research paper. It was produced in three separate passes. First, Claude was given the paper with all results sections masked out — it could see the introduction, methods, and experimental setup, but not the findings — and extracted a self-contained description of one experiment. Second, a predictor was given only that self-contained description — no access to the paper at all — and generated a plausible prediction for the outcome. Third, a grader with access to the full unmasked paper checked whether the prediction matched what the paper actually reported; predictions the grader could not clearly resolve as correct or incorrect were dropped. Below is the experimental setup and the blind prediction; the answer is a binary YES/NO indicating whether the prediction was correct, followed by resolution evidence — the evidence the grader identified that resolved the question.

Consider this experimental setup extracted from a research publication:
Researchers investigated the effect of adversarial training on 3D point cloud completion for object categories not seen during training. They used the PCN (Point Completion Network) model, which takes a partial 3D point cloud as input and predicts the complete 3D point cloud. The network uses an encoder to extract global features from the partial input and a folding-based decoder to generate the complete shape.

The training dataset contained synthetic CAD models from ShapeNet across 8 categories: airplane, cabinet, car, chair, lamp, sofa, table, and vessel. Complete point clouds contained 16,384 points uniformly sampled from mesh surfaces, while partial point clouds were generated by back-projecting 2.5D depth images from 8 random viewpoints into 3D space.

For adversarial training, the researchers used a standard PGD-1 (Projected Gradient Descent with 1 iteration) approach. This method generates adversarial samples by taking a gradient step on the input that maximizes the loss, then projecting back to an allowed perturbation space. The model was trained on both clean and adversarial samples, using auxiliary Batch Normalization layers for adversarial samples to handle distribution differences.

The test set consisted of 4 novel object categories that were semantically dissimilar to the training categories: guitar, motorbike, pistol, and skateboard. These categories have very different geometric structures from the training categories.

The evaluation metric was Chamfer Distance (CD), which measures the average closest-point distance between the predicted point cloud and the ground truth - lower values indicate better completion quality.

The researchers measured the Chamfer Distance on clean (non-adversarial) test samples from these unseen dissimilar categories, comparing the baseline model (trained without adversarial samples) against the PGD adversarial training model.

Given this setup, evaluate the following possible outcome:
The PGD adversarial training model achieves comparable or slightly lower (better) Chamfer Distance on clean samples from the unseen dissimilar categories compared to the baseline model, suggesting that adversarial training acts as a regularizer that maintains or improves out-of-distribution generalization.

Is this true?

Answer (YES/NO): NO